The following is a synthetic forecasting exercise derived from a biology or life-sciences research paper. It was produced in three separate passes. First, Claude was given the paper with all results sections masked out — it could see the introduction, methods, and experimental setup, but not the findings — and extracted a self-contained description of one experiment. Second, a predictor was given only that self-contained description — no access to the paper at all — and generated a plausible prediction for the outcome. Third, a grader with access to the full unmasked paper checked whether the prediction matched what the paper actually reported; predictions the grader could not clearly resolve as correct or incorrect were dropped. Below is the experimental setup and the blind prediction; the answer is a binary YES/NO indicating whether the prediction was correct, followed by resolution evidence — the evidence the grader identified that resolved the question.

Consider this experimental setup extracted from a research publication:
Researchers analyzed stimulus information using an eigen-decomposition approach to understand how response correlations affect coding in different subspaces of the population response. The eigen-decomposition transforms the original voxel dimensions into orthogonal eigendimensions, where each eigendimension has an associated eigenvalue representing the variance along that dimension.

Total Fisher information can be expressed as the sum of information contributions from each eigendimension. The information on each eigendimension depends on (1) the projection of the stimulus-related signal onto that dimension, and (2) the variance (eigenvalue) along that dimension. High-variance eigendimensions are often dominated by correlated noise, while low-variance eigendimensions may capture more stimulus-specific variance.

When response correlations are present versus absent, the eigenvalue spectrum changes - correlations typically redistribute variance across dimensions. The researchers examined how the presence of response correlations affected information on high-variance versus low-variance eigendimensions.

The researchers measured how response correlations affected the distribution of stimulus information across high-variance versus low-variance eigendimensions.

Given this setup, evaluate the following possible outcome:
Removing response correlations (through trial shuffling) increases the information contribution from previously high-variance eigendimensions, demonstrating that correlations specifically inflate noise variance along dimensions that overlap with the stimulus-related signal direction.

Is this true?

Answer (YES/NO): NO